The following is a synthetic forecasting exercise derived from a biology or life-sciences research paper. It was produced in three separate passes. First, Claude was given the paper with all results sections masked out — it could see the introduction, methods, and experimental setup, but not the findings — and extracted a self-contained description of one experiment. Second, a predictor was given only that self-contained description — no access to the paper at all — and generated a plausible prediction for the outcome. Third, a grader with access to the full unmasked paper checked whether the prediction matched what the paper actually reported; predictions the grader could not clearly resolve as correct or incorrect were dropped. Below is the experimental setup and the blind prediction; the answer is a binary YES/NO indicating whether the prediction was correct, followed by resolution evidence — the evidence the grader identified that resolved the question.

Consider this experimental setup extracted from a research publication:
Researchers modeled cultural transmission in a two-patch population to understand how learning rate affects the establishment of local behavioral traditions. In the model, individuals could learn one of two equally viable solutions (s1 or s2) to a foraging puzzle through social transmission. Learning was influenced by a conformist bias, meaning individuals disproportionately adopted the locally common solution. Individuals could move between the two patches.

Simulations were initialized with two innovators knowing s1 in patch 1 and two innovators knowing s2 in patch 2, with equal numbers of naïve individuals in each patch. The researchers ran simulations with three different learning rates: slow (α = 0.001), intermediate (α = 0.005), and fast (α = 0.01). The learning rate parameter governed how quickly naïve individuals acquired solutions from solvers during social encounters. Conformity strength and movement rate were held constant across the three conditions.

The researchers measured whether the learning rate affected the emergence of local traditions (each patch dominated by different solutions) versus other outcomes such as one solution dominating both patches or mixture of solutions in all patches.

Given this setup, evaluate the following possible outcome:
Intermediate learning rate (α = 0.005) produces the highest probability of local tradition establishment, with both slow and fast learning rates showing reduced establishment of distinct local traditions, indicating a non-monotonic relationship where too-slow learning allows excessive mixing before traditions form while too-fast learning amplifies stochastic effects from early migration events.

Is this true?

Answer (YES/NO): NO